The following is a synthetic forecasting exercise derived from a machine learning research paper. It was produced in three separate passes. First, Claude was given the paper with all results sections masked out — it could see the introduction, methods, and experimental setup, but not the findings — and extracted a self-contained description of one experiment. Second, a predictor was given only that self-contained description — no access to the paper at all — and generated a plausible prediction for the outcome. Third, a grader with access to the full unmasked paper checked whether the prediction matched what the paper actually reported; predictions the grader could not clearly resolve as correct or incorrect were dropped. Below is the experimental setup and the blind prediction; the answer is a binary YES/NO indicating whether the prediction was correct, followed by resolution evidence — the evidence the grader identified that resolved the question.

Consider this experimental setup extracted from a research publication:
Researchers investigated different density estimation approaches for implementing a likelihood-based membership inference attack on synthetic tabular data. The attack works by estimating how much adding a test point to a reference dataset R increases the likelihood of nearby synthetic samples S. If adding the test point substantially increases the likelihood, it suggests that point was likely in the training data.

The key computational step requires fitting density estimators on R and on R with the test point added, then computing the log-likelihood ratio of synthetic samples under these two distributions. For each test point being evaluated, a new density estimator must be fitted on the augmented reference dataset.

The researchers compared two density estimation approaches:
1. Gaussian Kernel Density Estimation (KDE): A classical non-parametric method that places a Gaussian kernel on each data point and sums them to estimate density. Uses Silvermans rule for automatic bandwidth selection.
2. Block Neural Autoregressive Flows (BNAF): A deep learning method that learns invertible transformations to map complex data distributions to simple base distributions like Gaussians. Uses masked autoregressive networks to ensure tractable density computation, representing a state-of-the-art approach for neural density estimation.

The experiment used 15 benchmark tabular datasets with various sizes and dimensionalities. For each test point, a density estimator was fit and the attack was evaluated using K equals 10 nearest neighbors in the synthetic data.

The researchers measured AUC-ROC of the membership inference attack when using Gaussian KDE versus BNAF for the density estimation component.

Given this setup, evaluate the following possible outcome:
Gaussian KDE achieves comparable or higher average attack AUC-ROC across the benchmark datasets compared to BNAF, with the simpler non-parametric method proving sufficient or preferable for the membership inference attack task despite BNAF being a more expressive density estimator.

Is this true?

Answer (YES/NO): YES